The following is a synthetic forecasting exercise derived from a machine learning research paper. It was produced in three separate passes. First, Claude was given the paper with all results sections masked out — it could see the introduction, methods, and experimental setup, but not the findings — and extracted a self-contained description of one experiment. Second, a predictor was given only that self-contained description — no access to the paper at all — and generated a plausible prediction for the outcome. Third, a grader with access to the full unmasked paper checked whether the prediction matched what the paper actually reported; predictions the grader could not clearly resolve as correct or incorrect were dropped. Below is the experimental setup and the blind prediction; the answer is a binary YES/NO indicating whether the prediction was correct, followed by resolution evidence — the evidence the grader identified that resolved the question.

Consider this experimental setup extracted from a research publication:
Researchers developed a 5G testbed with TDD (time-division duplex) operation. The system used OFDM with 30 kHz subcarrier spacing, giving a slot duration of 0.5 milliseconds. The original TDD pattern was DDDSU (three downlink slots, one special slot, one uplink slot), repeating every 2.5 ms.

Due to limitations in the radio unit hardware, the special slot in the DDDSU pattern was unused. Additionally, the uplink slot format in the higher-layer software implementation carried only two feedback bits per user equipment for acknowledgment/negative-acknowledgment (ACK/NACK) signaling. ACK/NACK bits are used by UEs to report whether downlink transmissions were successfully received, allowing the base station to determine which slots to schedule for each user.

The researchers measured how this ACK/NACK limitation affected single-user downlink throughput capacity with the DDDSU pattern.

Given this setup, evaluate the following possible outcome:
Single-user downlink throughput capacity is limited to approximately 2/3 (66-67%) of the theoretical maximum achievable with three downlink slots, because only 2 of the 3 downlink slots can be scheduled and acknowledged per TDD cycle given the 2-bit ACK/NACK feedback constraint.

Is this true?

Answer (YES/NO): YES